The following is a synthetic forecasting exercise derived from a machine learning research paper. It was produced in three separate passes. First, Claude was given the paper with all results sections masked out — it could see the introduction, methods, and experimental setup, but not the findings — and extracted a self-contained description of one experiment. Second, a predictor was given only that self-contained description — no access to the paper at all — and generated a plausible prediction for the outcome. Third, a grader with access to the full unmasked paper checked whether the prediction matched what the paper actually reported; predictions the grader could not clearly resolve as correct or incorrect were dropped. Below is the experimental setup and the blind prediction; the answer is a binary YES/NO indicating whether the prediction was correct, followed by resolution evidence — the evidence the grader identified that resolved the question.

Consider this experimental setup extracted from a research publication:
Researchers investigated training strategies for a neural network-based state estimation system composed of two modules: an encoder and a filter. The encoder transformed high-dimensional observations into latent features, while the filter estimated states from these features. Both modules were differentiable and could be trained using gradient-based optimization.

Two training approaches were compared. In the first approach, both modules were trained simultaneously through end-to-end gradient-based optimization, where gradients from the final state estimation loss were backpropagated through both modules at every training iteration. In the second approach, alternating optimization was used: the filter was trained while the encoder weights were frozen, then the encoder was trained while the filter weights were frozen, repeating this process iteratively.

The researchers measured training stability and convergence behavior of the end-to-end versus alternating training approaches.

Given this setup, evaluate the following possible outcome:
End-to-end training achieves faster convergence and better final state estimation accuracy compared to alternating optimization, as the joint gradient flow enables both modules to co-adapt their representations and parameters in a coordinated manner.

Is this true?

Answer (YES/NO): NO